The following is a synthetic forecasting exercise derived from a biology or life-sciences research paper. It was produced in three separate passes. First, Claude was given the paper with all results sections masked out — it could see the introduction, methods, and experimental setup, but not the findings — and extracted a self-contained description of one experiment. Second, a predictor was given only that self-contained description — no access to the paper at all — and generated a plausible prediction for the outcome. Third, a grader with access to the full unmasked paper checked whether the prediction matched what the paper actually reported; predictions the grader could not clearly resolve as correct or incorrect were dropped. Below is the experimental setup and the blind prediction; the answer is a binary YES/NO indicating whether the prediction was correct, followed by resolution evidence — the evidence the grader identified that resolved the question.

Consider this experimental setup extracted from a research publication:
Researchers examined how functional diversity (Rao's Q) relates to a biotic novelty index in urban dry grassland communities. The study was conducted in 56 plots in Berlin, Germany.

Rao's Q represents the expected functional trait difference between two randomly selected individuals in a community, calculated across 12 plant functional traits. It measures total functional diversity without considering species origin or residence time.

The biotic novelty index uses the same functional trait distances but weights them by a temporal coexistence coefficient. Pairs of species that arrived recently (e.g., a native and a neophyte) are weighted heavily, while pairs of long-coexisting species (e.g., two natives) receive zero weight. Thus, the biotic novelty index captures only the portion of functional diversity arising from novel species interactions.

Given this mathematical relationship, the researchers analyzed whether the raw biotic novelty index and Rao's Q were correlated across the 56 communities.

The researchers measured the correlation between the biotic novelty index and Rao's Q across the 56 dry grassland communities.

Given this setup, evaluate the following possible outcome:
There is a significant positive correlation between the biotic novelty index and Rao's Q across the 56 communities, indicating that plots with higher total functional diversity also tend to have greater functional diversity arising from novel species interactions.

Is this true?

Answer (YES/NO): YES